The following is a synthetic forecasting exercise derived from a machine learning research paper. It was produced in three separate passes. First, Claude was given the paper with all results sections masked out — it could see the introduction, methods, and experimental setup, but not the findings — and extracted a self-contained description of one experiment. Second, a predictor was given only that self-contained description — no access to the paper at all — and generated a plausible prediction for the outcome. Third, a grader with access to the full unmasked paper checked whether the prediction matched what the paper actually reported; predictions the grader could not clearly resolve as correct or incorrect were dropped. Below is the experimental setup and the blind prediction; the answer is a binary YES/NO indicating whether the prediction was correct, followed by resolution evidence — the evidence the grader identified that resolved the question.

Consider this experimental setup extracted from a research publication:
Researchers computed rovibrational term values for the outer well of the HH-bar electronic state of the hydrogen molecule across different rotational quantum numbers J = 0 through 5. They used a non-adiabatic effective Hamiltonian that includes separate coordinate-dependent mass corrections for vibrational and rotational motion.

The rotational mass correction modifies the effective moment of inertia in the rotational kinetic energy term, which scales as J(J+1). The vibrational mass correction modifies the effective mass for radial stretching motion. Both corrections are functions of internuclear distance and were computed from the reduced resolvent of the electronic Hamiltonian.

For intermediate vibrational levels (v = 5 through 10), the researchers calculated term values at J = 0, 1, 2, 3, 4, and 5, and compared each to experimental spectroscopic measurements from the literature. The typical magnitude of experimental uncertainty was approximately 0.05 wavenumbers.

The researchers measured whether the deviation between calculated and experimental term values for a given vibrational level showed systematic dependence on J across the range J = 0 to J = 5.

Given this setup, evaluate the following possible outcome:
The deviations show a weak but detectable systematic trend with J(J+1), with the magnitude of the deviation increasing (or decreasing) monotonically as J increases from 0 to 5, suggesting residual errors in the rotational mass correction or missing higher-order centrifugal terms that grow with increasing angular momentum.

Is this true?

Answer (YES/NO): NO